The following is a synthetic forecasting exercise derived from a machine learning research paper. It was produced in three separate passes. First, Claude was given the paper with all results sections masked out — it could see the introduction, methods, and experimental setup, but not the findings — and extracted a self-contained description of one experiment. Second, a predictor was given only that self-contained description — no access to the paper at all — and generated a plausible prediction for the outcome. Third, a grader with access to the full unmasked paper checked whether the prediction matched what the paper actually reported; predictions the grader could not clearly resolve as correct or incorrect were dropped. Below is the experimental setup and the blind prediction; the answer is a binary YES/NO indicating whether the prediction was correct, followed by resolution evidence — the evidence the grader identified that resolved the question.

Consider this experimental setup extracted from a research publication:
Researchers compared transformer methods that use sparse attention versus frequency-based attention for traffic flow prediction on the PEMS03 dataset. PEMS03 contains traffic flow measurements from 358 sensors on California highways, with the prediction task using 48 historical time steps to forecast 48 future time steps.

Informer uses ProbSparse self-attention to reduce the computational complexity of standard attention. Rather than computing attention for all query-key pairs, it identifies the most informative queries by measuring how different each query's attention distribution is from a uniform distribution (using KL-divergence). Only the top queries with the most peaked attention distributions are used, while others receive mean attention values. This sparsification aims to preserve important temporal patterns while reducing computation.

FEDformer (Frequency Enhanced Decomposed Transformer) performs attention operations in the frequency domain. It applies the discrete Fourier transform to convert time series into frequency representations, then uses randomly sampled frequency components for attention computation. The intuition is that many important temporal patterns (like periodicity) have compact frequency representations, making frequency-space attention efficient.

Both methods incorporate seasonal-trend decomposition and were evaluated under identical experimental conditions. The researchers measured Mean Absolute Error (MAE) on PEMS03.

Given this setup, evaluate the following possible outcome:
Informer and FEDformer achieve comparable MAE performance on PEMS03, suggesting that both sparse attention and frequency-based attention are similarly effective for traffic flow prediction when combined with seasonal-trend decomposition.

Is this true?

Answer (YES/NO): NO